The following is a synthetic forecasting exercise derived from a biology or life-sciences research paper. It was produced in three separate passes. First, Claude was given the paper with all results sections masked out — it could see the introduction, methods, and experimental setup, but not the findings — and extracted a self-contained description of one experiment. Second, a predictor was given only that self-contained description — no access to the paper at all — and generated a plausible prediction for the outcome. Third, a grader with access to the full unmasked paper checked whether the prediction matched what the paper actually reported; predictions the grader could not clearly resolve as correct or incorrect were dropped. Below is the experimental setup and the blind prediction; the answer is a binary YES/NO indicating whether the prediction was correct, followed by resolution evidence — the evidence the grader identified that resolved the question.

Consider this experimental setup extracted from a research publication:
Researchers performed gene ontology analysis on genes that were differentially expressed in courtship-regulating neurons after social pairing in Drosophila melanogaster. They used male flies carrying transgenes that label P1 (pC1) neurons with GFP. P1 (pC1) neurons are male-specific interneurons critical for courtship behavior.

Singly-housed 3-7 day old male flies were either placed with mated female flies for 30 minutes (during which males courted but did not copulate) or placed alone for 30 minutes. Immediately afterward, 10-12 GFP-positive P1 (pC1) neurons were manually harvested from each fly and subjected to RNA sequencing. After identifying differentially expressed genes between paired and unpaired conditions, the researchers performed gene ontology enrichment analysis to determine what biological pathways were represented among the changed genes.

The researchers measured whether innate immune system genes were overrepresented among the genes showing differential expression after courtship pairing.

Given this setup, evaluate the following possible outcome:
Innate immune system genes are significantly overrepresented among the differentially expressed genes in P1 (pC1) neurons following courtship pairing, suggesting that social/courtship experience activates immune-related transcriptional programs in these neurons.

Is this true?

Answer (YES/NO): YES